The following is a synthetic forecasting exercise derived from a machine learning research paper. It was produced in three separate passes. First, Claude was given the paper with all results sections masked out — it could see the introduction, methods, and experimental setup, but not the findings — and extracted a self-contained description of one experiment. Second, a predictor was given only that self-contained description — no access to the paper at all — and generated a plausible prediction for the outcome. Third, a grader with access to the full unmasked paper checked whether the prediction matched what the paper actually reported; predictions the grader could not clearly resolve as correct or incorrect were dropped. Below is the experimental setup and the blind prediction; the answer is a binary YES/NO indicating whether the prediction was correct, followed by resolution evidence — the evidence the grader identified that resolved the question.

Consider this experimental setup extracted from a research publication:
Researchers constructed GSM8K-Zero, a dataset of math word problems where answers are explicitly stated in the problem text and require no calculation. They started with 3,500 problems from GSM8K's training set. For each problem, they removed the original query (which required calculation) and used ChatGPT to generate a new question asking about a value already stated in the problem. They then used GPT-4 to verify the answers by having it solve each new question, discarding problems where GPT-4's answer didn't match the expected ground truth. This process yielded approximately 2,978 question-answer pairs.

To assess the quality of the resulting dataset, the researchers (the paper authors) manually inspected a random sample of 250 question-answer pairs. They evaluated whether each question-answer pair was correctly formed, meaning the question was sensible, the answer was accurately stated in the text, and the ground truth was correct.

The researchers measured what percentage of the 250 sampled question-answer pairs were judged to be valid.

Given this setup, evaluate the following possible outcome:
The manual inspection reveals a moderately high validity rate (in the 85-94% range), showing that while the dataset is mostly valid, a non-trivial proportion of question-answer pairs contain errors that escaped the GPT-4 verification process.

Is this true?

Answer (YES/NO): YES